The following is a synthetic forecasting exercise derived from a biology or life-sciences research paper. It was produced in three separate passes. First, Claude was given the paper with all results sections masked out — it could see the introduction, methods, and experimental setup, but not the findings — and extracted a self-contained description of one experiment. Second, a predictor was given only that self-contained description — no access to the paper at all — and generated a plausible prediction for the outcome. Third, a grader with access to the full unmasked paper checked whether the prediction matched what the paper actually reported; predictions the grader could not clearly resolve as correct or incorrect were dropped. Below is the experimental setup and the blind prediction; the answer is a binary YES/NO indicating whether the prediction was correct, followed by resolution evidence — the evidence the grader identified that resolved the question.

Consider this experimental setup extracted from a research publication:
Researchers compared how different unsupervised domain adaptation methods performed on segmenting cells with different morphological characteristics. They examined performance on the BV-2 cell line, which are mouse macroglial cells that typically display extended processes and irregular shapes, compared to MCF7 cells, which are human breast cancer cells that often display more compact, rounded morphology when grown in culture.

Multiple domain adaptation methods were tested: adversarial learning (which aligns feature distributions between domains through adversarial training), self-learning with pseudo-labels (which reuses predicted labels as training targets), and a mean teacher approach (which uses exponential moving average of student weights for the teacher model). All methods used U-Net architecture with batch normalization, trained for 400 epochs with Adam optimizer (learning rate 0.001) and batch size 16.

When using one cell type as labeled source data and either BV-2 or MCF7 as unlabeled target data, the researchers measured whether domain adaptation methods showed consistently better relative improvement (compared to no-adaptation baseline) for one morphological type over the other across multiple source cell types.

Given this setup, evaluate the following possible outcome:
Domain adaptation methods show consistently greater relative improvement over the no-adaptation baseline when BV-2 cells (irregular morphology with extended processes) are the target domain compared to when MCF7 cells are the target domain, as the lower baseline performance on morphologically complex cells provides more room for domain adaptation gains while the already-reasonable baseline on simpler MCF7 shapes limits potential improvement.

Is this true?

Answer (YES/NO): NO